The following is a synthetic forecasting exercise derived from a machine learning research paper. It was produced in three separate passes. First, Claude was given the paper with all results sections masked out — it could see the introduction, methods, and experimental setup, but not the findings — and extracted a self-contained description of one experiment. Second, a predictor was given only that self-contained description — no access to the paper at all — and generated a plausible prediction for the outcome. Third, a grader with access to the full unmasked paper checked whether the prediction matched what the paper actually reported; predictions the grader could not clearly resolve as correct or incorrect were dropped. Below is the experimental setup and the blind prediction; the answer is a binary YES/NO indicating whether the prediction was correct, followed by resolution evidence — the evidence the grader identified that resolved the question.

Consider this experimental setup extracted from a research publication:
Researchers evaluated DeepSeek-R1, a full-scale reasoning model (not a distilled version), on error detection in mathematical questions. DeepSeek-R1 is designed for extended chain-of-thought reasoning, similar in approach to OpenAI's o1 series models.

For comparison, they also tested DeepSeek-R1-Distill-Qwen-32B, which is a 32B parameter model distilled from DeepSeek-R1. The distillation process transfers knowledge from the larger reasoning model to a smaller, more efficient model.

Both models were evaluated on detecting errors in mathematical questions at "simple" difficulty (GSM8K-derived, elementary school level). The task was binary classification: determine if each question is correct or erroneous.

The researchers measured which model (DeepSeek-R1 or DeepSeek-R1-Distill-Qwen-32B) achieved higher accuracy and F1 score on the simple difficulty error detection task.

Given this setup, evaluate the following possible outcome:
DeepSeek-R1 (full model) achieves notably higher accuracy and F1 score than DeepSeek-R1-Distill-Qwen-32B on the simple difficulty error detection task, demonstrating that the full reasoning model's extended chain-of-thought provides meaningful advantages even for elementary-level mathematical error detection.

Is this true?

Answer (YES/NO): NO